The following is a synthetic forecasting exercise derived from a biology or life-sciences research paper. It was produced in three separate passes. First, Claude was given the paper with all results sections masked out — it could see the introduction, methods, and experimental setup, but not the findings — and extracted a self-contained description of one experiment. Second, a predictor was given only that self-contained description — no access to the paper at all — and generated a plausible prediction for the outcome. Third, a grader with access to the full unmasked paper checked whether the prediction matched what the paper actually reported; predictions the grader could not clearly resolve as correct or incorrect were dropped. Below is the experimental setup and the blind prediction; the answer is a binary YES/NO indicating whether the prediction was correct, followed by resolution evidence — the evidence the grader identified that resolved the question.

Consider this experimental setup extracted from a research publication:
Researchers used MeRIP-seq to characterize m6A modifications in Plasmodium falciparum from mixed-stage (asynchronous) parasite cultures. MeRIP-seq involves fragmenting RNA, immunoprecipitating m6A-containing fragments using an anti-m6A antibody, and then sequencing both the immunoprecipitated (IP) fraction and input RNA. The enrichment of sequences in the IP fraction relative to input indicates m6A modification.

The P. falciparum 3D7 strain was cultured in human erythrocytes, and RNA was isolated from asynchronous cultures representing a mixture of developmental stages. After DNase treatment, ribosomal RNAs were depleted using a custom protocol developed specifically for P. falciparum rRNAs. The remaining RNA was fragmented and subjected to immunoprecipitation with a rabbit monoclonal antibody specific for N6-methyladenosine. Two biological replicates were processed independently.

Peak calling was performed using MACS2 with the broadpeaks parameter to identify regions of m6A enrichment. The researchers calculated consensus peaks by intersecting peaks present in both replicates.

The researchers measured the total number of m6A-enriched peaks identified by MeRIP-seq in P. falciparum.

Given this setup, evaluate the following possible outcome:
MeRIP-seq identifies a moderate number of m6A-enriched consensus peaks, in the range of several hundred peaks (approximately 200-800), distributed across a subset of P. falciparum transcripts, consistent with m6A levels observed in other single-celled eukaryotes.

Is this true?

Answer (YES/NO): NO